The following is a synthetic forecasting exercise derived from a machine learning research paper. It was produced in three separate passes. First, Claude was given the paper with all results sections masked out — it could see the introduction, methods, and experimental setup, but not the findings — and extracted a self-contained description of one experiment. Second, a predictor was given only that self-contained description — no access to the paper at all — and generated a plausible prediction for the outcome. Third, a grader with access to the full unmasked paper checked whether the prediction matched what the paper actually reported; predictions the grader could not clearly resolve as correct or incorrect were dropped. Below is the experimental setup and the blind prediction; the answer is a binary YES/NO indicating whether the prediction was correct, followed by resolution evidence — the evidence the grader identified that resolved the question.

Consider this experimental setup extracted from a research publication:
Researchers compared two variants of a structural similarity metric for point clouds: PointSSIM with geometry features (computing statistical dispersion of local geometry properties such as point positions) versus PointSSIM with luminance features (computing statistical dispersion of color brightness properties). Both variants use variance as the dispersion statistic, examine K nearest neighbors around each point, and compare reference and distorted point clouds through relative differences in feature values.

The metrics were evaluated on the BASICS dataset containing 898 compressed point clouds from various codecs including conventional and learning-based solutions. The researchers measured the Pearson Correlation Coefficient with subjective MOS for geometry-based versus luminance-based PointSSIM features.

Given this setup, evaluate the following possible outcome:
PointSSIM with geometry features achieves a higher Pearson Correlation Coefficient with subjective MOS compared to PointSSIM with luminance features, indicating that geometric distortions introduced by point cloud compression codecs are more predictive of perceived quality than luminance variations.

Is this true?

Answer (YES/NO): YES